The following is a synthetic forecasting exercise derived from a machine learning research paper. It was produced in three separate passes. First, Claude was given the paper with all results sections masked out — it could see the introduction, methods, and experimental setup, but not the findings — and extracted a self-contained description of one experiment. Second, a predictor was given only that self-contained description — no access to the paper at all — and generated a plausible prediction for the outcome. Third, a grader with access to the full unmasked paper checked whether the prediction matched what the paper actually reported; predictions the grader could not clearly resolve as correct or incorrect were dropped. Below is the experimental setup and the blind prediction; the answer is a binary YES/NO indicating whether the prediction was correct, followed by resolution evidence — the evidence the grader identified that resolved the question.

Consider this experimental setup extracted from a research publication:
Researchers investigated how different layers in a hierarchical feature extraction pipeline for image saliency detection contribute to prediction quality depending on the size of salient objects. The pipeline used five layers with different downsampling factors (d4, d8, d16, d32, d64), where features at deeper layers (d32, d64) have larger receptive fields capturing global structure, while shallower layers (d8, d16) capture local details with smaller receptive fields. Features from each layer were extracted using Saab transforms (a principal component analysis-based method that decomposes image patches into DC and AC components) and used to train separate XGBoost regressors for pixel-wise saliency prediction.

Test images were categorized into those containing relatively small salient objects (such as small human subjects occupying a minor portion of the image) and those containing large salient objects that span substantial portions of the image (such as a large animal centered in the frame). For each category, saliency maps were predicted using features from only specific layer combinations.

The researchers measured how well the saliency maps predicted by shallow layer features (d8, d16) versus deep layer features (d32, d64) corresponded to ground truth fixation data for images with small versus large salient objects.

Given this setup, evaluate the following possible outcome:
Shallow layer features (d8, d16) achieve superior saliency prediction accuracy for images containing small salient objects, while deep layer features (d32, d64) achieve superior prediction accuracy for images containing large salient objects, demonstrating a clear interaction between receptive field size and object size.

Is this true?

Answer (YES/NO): YES